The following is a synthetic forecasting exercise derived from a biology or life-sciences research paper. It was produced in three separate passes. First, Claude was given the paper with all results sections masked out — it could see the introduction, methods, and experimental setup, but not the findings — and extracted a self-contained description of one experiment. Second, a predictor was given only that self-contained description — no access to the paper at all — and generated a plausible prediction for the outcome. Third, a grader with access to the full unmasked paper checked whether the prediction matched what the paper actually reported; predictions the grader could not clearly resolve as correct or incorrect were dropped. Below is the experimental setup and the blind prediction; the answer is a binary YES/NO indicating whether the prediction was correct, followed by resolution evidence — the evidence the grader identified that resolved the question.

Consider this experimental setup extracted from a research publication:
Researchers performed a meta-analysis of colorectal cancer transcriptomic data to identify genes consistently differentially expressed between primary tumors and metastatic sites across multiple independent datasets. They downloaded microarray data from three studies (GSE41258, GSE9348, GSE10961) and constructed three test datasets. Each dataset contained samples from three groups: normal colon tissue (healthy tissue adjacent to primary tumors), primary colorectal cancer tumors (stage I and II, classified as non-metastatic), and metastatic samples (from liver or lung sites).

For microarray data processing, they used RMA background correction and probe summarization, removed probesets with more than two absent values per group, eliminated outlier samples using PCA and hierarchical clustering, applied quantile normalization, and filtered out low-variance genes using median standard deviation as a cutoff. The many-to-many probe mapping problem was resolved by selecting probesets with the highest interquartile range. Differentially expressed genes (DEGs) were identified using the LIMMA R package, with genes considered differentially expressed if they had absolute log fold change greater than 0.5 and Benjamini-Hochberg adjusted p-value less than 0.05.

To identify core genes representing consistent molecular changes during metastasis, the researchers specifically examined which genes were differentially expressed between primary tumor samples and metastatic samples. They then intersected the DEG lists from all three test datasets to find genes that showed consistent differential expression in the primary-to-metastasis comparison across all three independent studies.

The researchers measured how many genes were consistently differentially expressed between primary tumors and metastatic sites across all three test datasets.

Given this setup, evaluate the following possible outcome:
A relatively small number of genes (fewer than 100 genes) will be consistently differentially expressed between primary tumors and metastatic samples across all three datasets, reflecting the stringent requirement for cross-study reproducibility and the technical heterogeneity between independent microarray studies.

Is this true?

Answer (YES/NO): YES